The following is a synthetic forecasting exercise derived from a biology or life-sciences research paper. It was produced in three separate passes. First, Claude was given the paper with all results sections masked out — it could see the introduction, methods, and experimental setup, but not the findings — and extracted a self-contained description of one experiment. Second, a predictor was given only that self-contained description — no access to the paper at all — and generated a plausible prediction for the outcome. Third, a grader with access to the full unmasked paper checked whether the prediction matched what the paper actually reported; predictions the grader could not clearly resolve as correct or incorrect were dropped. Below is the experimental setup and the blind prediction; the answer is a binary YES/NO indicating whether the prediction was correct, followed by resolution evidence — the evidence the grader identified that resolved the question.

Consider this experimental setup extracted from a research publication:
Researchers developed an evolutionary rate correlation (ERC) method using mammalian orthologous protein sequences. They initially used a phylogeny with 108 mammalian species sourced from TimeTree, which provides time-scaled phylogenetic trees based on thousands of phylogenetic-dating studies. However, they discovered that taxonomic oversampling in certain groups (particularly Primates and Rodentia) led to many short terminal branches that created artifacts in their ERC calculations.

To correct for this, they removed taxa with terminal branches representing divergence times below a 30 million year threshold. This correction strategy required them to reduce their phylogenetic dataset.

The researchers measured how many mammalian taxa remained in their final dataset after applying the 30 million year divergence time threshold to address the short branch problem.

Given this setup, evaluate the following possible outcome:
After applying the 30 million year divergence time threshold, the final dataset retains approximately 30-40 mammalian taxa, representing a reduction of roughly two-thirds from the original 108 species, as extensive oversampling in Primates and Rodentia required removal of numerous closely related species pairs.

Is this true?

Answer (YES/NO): NO